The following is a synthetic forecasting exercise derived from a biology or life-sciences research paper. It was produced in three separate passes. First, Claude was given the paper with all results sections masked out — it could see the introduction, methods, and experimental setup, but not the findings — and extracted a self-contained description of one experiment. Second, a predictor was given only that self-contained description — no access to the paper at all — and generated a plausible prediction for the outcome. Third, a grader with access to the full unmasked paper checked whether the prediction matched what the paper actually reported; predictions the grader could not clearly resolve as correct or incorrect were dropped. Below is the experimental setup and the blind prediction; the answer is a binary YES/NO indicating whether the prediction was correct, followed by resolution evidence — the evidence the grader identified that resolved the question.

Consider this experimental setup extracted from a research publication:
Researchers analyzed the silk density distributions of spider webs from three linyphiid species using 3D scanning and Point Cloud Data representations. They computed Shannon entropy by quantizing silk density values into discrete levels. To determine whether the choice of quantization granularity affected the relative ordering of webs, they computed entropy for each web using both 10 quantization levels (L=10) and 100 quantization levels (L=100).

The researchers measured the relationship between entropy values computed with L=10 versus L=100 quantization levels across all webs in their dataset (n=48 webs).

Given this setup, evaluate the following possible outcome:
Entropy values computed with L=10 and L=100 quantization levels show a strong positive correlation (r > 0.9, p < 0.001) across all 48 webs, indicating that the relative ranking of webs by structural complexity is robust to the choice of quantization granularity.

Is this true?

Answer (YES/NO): YES